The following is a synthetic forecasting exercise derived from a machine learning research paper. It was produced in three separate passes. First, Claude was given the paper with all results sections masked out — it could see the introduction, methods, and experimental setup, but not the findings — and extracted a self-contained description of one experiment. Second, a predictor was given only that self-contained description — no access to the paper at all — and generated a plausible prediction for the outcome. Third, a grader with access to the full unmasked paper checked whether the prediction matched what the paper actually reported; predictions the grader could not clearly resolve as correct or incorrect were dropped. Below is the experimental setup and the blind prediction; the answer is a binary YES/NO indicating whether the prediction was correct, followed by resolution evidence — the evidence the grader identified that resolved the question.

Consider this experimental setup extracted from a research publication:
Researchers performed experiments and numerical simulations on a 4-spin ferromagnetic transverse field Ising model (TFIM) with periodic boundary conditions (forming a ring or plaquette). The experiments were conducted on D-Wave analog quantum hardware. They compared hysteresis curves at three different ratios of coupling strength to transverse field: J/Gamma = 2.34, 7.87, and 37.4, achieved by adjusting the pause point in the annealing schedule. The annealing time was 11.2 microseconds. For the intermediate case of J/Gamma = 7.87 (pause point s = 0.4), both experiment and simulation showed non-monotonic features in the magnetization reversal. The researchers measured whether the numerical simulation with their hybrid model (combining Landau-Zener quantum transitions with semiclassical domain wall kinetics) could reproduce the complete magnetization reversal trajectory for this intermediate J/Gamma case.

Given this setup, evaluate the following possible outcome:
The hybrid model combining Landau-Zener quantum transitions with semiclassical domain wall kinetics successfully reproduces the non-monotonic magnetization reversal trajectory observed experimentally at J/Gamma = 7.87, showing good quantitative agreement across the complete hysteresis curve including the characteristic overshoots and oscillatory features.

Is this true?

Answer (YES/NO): NO